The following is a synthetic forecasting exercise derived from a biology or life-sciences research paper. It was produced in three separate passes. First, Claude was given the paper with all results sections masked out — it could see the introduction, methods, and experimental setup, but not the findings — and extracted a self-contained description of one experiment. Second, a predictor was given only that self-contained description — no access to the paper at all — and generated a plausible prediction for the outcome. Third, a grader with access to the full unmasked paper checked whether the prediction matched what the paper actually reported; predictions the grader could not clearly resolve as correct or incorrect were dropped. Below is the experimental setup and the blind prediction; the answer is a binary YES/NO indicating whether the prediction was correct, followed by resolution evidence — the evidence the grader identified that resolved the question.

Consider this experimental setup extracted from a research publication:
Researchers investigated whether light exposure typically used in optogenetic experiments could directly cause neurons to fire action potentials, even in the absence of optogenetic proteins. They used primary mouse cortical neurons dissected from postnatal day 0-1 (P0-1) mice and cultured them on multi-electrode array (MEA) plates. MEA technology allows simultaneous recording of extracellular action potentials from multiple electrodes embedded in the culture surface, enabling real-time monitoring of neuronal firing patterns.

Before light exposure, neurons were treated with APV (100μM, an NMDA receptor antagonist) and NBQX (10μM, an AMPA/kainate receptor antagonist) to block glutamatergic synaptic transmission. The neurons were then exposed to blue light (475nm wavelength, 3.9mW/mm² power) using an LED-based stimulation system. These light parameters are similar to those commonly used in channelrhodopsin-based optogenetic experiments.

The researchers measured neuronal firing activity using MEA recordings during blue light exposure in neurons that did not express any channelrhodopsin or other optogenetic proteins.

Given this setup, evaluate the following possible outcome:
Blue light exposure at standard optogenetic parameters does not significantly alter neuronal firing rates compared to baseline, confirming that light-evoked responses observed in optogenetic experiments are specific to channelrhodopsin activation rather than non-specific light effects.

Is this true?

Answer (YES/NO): YES